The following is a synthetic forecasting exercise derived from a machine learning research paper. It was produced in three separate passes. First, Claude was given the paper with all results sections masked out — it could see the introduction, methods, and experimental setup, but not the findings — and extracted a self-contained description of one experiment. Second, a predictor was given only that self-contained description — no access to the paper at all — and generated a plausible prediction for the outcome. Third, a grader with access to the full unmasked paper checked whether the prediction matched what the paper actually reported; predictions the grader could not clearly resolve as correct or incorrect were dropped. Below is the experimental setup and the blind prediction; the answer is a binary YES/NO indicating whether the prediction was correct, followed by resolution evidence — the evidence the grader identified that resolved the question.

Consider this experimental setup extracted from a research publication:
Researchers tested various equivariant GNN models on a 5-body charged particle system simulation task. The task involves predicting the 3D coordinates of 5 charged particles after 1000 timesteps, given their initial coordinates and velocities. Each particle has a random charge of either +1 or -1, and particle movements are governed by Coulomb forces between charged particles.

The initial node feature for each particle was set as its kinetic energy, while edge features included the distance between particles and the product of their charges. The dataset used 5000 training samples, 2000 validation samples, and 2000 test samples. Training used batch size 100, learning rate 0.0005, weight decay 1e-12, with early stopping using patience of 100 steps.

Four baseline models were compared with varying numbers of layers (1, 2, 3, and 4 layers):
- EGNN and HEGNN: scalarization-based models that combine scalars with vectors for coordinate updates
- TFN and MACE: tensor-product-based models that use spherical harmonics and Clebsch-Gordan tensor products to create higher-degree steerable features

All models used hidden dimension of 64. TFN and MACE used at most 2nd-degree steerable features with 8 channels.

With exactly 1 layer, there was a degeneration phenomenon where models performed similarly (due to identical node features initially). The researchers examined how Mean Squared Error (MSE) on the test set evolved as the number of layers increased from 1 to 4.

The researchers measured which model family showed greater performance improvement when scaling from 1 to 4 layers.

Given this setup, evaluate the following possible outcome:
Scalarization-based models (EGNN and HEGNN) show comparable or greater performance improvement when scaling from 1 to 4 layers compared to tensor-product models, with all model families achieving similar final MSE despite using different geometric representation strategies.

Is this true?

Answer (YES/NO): NO